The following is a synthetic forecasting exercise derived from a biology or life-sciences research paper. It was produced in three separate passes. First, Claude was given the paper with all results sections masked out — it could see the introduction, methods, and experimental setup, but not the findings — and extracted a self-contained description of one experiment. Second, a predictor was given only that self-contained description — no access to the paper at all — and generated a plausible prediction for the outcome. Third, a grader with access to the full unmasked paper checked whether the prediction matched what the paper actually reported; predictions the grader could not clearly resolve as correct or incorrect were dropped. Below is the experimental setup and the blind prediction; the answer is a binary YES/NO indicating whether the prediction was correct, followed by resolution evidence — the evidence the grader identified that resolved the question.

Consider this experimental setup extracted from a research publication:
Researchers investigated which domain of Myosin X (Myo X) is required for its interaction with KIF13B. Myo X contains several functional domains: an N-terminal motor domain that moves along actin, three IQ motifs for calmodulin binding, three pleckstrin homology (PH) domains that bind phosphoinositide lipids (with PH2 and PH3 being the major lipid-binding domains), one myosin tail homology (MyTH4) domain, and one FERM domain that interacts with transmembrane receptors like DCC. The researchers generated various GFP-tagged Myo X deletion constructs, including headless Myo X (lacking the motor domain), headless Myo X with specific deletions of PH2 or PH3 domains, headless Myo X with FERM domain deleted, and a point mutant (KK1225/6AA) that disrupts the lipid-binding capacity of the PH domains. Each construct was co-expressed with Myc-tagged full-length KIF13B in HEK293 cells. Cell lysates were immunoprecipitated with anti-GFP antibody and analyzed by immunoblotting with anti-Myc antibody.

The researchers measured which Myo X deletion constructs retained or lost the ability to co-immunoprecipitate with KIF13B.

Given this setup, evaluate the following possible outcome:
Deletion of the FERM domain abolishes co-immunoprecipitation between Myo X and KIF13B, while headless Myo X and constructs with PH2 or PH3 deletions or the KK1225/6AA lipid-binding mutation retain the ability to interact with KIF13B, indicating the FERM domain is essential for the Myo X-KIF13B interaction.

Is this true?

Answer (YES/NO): NO